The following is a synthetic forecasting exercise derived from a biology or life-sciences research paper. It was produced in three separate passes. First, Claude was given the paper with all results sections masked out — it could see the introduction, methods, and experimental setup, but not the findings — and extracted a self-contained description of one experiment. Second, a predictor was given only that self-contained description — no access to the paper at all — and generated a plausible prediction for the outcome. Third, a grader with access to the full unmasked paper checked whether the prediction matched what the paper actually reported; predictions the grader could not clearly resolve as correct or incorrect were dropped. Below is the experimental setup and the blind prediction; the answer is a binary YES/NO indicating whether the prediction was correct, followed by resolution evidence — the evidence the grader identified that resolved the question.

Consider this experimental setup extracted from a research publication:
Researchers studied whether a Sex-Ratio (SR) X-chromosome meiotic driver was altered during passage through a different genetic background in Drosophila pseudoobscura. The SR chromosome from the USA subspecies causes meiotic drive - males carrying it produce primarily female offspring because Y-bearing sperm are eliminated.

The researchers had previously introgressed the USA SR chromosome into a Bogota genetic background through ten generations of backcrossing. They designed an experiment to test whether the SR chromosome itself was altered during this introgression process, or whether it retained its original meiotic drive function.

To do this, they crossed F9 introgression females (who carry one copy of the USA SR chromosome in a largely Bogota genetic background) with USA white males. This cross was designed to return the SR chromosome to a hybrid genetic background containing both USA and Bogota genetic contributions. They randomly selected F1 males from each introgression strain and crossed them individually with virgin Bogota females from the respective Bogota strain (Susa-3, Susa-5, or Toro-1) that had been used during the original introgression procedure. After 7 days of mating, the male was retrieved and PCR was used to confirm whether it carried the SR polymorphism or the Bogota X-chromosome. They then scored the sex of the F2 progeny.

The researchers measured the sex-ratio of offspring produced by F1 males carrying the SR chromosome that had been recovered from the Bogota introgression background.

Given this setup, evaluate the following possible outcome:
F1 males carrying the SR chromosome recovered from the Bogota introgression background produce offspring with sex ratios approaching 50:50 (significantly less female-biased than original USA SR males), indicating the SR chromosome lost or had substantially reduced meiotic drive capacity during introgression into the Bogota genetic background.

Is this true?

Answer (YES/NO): NO